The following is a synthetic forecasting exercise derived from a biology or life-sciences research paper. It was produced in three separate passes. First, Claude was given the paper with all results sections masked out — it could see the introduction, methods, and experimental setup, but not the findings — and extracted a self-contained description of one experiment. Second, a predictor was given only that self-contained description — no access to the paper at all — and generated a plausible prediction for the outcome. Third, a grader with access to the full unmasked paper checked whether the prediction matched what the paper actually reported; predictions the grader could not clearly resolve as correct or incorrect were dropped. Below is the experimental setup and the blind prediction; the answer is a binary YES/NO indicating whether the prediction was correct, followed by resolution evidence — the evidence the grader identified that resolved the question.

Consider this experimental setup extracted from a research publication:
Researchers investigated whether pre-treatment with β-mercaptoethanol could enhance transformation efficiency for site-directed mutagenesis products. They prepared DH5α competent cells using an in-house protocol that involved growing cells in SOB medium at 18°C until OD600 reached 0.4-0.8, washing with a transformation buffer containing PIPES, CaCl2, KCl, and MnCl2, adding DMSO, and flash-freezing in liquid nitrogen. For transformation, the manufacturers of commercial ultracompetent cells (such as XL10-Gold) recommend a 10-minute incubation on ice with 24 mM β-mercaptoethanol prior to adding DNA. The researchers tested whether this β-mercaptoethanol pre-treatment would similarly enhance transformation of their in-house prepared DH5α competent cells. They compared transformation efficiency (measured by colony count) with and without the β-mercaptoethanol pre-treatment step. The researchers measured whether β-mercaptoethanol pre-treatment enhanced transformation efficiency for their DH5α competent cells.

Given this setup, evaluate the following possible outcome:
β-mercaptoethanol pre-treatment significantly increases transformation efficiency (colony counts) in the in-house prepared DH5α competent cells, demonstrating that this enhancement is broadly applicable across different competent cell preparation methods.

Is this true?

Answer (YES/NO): NO